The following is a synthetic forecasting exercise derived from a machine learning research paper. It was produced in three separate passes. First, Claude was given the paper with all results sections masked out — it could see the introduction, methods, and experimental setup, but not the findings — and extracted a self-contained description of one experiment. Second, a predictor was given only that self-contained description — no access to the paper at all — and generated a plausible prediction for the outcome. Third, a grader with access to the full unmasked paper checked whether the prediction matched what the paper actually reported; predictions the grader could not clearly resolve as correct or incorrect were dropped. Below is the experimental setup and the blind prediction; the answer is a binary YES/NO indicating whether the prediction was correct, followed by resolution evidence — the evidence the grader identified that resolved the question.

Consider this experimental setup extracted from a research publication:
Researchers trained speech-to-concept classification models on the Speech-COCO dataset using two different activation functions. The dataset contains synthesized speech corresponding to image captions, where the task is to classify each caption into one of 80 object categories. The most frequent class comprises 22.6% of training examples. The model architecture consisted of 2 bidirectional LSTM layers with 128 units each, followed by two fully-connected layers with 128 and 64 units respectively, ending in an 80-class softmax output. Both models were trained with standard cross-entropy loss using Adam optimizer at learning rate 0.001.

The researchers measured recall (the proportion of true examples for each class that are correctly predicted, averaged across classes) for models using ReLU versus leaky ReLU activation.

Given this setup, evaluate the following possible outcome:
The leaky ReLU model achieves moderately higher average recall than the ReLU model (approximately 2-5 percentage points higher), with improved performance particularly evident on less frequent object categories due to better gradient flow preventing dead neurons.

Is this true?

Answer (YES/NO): NO